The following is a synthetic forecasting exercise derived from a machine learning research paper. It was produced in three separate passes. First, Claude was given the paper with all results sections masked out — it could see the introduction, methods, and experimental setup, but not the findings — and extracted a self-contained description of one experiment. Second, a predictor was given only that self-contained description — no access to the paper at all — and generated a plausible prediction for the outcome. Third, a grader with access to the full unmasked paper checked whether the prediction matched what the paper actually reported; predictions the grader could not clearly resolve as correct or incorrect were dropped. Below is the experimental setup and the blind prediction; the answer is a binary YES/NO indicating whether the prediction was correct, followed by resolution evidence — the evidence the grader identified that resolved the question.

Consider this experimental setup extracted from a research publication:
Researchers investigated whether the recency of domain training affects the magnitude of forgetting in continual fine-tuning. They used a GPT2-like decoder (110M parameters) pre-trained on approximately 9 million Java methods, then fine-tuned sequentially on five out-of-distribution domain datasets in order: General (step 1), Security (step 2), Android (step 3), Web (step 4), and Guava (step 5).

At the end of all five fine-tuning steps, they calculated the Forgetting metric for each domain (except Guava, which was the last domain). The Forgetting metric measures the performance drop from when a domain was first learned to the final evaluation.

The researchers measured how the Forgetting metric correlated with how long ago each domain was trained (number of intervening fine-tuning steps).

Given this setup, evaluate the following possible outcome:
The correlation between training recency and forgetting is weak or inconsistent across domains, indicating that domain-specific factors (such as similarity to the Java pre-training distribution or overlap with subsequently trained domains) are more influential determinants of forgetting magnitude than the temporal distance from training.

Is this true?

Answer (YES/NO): NO